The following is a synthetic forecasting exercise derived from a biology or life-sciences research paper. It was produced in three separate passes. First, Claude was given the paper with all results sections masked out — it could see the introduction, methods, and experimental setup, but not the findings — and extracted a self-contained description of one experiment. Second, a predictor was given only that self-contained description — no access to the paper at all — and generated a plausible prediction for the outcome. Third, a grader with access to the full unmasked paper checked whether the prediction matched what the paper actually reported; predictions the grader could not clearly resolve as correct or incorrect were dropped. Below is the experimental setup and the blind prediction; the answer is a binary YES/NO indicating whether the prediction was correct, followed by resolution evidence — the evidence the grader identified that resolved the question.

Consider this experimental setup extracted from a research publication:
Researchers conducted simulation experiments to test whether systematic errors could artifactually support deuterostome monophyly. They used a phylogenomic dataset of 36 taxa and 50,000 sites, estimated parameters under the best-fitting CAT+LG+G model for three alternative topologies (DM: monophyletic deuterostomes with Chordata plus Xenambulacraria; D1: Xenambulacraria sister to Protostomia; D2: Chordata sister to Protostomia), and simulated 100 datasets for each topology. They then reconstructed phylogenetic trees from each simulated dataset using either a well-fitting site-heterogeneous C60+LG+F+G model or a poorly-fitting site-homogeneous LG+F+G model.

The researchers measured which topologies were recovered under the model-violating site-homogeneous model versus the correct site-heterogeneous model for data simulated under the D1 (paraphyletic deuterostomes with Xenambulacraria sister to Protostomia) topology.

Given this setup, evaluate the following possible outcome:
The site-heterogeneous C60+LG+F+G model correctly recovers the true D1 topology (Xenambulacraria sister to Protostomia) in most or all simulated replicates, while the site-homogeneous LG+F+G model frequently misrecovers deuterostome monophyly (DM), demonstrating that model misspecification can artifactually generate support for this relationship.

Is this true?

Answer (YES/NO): YES